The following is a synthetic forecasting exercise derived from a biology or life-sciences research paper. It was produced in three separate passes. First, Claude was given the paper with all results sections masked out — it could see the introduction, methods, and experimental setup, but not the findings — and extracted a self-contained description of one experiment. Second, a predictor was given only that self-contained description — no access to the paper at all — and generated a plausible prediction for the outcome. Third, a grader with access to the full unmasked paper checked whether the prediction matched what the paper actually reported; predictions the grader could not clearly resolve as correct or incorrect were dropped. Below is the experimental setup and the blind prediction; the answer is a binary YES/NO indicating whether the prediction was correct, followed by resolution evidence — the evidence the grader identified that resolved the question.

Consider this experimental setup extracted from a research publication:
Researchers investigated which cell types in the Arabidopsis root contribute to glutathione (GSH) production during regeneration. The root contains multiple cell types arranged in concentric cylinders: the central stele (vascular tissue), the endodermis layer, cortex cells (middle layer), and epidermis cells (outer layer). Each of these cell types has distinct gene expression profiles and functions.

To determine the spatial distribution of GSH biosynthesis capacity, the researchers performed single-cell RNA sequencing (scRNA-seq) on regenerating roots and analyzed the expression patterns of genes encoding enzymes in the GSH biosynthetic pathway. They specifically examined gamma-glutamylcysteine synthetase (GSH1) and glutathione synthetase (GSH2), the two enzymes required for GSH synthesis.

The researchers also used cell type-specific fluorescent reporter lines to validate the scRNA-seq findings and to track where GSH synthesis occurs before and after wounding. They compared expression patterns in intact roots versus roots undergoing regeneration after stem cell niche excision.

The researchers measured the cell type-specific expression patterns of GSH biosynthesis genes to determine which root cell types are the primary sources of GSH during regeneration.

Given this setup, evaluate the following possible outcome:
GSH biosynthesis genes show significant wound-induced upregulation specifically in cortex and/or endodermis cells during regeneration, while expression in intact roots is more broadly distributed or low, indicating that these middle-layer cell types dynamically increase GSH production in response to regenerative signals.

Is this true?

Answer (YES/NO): NO